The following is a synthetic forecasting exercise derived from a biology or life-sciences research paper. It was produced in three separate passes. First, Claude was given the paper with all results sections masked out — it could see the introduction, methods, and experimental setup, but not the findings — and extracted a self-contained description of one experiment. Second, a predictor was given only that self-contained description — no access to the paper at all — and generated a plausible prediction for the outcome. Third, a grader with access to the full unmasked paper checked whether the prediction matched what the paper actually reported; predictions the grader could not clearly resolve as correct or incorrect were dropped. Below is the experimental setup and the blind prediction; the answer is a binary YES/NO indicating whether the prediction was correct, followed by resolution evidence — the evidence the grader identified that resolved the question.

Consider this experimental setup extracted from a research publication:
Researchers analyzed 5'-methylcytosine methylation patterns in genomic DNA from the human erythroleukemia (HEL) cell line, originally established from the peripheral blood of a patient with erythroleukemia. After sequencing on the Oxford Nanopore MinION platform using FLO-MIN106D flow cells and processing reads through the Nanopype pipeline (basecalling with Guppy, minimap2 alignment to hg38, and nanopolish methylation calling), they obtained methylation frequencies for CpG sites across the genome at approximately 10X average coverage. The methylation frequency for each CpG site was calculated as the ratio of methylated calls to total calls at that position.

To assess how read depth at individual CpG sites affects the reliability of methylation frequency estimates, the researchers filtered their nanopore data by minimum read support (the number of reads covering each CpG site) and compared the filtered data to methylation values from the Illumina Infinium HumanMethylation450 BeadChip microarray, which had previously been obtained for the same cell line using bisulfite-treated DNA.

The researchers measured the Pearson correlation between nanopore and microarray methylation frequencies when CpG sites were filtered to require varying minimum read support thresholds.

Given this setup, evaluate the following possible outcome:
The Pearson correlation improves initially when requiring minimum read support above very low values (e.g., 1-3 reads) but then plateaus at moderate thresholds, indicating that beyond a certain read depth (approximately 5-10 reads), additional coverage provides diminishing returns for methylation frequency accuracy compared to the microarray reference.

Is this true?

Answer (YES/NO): NO